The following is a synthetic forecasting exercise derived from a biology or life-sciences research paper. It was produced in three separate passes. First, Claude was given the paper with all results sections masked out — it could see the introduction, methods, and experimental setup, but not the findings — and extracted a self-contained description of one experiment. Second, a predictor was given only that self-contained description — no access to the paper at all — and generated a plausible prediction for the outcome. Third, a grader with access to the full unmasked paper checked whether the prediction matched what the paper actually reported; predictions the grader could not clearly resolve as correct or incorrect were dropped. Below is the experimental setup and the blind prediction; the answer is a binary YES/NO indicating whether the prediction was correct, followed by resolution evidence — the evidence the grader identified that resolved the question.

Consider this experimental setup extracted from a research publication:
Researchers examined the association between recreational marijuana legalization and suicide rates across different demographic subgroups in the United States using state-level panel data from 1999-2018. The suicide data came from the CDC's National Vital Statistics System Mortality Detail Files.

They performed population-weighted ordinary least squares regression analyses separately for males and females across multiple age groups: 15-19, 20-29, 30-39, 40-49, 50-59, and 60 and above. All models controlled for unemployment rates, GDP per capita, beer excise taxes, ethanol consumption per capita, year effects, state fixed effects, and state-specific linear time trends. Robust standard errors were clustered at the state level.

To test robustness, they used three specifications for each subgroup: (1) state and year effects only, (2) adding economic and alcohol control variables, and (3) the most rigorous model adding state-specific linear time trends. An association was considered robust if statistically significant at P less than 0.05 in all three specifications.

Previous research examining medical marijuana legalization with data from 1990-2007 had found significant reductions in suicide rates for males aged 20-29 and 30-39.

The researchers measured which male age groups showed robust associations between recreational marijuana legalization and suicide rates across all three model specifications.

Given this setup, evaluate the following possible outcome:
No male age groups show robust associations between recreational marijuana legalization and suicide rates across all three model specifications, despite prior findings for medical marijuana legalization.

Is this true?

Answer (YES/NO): NO